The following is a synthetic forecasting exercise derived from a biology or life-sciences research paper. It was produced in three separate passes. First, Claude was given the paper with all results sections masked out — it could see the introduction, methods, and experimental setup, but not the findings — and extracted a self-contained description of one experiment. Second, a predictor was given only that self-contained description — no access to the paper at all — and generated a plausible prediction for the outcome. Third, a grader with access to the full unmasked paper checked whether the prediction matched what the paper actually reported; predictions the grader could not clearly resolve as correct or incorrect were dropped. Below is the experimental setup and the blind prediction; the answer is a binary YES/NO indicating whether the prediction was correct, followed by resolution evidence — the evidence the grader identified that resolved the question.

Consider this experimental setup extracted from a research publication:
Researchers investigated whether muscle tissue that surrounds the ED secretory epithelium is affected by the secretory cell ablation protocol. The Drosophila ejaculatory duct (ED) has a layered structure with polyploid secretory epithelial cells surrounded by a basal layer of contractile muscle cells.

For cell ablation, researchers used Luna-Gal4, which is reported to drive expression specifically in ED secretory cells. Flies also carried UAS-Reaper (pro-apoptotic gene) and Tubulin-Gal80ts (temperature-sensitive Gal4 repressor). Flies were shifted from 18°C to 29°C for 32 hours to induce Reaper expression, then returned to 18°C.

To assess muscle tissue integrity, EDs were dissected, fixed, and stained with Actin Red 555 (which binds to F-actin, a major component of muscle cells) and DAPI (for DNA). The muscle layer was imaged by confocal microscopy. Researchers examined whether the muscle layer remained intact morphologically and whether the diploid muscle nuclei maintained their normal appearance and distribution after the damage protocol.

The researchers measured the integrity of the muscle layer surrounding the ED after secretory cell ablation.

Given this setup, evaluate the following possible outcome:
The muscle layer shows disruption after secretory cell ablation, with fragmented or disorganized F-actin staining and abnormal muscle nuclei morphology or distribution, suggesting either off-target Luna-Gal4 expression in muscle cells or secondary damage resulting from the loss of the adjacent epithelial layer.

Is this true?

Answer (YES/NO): NO